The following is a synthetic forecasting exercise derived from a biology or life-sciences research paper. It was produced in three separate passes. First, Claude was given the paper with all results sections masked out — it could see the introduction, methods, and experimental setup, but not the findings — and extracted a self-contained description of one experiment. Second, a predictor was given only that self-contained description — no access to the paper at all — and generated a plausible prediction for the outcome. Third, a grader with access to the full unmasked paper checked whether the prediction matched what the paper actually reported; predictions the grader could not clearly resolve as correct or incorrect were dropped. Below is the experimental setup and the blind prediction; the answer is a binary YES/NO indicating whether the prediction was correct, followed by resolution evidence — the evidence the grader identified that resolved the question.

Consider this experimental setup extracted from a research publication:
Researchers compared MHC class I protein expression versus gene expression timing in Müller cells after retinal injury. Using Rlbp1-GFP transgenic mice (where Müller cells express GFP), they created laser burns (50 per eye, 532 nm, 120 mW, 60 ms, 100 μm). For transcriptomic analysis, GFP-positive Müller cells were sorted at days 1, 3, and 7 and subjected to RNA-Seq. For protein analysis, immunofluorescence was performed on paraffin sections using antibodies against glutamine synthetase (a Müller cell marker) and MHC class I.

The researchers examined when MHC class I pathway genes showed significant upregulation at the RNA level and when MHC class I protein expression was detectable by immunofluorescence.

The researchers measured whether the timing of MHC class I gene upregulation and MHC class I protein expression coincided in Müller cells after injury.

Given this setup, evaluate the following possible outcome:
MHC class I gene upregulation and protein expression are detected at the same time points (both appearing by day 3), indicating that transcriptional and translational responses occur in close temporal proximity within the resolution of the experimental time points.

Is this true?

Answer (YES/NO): NO